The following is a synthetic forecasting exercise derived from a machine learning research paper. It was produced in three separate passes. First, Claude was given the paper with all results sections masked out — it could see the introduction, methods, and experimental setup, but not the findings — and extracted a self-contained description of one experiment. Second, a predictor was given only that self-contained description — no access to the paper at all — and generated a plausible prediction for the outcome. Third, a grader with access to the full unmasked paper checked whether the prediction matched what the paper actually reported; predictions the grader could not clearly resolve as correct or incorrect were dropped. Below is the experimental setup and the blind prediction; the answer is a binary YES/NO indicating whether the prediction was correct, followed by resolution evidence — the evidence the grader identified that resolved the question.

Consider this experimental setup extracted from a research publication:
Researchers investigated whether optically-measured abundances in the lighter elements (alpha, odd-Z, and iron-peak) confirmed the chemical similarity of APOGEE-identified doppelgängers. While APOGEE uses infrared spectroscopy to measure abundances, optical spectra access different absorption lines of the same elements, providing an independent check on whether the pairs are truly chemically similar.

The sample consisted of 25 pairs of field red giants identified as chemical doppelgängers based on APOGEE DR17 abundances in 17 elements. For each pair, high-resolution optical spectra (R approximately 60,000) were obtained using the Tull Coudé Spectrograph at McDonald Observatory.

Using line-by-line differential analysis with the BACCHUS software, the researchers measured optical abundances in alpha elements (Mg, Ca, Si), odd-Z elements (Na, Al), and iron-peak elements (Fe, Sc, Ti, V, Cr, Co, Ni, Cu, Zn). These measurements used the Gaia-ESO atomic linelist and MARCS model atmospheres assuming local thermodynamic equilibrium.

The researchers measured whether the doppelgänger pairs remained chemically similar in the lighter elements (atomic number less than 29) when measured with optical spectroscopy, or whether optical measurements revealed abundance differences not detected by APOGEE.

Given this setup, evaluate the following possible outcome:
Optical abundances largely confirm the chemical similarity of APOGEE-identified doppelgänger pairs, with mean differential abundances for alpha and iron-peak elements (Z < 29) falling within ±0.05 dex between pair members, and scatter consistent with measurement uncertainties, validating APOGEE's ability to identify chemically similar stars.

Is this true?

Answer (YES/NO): YES